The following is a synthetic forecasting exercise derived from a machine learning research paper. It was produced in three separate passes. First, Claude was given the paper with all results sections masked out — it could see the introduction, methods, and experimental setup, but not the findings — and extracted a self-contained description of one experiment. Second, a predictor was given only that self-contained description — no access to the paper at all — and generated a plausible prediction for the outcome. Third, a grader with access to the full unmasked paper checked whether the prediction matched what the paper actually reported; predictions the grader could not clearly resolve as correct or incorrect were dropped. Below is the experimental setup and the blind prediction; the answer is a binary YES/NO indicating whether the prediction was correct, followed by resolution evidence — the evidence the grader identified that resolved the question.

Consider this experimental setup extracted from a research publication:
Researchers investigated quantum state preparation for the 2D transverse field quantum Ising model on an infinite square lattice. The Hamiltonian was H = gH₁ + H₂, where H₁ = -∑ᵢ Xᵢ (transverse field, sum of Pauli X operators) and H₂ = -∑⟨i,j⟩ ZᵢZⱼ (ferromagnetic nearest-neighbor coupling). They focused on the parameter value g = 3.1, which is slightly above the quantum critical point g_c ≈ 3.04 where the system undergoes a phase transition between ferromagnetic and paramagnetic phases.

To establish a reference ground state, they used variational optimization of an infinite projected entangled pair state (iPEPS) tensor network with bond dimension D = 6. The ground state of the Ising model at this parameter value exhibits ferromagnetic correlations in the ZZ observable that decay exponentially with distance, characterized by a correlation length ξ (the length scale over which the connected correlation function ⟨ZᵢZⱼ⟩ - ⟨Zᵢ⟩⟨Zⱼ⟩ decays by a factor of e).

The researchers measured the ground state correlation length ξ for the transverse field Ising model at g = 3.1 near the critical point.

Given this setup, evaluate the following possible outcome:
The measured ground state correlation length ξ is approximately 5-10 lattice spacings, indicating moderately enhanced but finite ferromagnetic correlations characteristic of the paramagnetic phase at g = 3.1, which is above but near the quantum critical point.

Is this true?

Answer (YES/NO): NO